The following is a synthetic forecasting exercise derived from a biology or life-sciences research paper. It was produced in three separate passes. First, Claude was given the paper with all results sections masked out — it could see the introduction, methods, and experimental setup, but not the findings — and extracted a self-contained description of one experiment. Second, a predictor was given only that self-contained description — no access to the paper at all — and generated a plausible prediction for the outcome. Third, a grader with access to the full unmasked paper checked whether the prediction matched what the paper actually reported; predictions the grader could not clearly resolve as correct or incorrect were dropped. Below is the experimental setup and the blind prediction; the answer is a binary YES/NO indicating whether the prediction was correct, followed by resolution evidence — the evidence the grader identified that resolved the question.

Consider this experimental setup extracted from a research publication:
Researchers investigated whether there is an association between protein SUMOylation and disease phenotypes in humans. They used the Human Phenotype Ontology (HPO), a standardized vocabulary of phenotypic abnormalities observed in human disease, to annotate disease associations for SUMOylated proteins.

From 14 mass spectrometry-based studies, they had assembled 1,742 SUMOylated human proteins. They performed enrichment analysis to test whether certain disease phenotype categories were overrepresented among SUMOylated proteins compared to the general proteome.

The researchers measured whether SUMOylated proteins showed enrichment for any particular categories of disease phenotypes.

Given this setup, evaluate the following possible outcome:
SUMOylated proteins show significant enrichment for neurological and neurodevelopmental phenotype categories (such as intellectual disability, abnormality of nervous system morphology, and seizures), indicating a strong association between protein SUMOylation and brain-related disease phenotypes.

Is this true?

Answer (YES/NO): YES